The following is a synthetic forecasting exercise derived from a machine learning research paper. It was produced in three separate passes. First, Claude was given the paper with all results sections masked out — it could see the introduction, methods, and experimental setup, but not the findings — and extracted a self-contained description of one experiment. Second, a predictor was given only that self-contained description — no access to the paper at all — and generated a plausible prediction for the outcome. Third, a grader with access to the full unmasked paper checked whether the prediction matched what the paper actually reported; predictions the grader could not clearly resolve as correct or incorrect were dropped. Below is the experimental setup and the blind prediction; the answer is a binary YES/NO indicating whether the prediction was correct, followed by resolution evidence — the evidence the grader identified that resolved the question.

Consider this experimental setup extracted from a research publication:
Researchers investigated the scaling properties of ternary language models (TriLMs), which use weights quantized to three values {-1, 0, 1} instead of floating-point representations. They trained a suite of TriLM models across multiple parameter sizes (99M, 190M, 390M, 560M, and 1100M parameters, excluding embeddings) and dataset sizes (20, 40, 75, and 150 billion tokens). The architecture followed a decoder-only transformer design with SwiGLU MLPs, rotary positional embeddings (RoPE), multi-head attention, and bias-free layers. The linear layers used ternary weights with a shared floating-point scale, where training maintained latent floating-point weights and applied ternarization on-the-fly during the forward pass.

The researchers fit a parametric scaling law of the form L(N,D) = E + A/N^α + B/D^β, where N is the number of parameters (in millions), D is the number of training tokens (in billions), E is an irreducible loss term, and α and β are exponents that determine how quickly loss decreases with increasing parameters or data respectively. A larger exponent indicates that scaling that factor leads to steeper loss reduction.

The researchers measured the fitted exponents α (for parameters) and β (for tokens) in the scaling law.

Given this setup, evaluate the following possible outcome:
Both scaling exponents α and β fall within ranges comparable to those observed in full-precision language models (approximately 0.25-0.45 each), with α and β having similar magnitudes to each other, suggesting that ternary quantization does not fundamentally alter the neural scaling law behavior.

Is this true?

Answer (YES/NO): NO